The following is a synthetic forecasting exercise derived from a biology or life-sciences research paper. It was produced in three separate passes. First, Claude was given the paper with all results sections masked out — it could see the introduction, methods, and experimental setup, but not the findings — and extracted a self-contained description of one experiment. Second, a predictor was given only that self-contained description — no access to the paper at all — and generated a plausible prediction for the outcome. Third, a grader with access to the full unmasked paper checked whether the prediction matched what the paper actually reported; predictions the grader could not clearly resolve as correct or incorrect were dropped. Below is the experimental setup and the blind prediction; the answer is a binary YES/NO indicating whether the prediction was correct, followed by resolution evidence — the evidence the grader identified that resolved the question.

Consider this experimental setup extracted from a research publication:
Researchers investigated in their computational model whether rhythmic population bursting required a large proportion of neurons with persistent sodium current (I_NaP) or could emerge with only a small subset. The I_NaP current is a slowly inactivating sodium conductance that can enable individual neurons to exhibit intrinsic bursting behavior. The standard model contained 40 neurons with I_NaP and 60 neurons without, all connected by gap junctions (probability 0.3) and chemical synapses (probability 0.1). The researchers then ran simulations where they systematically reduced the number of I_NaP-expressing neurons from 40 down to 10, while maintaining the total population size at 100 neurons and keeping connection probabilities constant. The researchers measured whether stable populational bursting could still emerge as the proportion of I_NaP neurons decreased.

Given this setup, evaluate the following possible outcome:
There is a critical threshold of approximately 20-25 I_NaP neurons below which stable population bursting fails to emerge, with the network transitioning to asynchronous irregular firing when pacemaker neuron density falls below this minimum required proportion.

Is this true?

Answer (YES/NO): NO